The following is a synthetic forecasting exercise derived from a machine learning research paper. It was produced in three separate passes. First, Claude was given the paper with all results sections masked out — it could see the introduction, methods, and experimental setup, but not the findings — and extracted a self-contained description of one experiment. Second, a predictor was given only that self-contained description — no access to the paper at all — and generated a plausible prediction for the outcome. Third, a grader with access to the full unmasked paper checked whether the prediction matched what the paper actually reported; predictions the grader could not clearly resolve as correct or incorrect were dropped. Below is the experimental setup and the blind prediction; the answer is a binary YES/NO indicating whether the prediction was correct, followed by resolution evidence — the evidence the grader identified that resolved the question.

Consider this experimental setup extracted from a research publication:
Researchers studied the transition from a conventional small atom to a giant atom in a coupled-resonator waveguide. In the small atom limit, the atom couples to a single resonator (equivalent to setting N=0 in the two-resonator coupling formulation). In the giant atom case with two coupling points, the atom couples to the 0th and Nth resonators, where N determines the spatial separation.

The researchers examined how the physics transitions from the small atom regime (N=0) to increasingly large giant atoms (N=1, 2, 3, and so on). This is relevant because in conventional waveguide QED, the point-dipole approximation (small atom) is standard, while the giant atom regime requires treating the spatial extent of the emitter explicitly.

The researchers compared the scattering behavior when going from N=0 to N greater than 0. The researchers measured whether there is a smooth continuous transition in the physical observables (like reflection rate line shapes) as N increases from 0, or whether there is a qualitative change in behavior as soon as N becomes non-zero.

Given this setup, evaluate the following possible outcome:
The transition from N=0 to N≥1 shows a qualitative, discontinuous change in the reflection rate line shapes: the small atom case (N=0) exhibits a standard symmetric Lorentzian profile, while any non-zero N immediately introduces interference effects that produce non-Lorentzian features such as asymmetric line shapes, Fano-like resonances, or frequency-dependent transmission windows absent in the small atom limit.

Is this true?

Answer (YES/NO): NO